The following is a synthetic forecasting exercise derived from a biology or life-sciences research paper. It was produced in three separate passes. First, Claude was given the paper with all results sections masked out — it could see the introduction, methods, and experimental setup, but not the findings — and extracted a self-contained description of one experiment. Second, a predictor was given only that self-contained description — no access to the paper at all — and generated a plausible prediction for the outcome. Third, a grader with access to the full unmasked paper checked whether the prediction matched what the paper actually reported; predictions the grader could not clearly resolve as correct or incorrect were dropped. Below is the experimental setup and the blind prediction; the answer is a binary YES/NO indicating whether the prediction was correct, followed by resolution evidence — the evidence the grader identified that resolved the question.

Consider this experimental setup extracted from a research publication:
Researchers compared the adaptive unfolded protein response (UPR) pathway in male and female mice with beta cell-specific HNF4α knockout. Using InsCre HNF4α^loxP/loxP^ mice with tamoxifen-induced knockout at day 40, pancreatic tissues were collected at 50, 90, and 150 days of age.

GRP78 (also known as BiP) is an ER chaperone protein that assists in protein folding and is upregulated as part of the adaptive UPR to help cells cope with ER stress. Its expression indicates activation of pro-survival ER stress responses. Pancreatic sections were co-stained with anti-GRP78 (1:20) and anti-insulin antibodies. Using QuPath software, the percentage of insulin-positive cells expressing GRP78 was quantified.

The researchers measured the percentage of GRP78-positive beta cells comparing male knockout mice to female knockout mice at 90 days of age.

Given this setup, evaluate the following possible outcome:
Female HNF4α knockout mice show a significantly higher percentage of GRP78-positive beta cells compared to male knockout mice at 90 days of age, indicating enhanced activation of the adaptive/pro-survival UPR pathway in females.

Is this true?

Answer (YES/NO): NO